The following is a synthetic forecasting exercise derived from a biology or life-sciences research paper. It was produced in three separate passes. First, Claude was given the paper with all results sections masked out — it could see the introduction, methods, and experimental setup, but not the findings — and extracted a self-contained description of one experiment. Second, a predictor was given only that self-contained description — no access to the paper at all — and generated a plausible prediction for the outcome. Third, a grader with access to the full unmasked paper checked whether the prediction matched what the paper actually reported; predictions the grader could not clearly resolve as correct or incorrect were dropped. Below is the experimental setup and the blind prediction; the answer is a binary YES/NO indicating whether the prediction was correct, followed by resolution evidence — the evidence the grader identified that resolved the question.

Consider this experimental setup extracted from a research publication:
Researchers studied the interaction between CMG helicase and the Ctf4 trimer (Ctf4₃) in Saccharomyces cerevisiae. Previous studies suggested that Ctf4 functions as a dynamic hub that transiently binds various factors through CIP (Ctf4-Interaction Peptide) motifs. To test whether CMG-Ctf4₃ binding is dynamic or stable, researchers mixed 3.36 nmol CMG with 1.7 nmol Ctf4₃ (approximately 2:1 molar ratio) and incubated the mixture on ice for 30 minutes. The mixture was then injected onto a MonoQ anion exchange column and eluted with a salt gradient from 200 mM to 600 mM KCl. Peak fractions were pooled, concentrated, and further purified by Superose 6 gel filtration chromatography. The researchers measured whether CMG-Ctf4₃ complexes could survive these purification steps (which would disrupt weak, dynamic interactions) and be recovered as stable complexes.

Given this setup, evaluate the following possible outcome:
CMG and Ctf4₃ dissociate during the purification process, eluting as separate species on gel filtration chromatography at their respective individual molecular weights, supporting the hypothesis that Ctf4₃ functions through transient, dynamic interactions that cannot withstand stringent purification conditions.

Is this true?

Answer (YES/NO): NO